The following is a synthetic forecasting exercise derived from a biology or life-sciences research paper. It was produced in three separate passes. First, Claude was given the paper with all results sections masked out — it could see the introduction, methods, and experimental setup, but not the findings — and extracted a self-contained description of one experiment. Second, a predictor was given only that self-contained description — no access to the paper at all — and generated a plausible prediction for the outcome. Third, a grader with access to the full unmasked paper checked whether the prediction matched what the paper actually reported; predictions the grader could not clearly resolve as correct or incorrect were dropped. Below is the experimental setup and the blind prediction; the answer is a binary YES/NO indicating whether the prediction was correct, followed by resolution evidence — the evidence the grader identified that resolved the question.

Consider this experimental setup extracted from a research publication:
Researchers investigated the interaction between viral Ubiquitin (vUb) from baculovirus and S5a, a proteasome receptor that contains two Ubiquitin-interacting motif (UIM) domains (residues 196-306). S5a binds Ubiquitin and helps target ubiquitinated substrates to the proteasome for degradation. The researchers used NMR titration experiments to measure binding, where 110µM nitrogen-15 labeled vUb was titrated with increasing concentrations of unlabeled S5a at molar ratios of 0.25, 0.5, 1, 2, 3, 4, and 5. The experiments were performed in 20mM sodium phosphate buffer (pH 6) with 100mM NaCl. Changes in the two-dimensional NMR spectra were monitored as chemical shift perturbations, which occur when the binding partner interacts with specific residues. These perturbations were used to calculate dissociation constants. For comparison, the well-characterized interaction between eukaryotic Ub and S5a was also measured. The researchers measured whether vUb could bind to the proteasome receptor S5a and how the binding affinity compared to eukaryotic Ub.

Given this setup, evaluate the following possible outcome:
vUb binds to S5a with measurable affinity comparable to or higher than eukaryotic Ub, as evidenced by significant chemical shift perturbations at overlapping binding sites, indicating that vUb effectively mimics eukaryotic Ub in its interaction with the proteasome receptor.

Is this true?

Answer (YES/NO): YES